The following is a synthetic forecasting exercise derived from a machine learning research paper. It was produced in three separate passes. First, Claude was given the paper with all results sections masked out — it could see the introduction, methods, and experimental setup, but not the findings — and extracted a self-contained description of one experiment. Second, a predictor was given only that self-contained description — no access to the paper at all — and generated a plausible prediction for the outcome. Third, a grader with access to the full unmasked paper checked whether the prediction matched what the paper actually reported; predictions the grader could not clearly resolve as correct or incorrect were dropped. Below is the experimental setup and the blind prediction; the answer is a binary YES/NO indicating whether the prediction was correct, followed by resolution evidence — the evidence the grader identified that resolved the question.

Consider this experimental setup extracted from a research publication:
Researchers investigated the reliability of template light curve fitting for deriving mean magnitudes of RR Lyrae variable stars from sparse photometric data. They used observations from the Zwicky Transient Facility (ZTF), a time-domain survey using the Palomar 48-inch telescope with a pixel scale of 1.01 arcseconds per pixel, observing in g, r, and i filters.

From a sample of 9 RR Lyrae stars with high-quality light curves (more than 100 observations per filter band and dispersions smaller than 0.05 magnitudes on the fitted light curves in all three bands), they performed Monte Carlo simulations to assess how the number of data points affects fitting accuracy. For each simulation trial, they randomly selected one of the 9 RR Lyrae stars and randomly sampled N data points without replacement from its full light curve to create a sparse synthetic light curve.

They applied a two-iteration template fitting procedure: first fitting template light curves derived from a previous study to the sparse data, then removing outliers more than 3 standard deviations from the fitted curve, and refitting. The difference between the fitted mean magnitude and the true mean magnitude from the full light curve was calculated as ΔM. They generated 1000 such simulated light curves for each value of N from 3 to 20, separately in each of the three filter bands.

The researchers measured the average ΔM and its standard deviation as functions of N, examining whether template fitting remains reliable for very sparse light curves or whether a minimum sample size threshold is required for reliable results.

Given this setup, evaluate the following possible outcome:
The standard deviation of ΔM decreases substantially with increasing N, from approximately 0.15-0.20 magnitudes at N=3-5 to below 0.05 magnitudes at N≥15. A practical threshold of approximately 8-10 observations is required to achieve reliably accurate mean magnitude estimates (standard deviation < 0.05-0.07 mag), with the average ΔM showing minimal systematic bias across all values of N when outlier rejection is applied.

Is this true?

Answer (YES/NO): NO